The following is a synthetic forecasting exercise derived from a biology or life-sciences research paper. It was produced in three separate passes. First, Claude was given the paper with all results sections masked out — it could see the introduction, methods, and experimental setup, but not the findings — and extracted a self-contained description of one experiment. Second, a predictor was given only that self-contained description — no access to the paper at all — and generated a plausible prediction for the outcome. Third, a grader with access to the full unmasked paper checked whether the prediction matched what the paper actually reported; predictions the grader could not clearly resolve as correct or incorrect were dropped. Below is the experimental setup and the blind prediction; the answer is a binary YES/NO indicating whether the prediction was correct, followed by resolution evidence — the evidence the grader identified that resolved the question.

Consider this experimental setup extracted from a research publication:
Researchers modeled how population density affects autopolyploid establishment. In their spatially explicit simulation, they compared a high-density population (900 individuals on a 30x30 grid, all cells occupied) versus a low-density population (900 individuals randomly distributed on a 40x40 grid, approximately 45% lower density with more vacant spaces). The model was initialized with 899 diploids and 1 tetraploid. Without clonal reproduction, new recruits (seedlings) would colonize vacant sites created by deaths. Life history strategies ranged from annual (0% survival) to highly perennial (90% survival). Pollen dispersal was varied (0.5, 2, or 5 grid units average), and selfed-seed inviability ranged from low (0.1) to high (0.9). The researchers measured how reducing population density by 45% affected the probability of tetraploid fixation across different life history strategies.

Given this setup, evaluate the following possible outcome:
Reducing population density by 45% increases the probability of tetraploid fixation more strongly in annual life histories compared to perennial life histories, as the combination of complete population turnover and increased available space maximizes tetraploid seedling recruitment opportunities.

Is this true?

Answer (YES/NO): NO